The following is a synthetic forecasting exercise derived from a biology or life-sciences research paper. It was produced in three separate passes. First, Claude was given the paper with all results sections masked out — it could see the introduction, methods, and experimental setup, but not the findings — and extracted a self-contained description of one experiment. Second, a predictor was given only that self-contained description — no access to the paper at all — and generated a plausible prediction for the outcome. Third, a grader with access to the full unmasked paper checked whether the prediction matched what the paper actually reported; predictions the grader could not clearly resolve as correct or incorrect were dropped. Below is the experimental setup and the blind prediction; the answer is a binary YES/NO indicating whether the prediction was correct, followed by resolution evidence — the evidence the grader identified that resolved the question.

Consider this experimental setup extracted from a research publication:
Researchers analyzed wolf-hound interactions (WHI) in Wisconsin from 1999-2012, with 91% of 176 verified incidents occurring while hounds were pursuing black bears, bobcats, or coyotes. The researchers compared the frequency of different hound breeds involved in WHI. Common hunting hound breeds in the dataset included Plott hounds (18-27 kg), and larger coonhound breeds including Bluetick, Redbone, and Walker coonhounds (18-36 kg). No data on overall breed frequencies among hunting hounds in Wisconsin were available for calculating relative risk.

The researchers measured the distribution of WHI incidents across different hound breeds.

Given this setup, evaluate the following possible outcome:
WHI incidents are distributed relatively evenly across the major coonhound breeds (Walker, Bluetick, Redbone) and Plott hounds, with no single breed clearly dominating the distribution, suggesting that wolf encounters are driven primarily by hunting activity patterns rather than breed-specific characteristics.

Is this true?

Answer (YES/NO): NO